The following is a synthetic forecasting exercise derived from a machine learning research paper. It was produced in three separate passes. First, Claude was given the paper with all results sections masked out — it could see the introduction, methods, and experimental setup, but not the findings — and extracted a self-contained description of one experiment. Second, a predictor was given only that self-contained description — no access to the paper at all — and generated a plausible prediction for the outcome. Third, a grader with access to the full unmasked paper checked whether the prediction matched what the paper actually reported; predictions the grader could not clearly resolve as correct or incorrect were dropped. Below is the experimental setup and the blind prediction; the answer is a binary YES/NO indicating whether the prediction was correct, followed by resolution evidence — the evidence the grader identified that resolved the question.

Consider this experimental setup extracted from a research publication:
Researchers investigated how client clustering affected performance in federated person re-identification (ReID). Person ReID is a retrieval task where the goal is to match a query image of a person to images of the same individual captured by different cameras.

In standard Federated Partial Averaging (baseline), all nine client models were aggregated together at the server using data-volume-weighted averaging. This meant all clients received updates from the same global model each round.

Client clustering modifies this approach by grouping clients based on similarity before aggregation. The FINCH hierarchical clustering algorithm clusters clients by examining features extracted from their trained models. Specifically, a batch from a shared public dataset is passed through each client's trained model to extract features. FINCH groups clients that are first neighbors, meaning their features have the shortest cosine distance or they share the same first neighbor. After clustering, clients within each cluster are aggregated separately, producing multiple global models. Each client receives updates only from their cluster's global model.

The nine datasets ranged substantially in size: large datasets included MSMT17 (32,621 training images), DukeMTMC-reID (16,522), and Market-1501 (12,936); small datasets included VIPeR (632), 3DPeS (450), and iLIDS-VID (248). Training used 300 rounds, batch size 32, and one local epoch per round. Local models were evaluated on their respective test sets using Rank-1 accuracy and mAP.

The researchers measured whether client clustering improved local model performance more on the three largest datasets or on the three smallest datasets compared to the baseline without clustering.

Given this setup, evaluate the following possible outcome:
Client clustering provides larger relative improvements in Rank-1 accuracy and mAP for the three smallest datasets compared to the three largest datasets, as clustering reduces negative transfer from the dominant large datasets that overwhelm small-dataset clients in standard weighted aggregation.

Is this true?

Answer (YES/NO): NO